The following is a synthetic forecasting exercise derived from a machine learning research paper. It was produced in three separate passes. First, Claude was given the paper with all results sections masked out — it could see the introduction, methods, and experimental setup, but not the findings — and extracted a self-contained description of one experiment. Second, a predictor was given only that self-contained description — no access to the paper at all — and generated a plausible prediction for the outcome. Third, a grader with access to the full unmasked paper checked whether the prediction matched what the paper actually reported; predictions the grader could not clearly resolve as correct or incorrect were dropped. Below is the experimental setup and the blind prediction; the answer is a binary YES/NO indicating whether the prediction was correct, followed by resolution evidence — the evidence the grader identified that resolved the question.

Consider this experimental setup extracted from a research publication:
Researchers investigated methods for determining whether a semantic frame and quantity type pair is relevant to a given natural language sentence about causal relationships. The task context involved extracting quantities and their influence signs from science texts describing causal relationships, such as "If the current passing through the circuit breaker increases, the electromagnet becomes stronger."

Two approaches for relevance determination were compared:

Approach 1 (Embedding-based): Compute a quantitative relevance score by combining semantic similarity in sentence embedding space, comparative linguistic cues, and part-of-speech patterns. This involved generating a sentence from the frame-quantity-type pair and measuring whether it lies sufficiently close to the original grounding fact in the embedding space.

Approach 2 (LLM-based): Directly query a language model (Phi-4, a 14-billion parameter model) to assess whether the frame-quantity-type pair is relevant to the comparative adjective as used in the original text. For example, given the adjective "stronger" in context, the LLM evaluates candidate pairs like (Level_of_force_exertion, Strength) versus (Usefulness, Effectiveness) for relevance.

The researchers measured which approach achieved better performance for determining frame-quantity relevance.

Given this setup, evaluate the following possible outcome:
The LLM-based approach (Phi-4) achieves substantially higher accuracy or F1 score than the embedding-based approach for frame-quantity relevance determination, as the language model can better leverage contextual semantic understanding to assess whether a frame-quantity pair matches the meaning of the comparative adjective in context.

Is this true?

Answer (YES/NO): YES